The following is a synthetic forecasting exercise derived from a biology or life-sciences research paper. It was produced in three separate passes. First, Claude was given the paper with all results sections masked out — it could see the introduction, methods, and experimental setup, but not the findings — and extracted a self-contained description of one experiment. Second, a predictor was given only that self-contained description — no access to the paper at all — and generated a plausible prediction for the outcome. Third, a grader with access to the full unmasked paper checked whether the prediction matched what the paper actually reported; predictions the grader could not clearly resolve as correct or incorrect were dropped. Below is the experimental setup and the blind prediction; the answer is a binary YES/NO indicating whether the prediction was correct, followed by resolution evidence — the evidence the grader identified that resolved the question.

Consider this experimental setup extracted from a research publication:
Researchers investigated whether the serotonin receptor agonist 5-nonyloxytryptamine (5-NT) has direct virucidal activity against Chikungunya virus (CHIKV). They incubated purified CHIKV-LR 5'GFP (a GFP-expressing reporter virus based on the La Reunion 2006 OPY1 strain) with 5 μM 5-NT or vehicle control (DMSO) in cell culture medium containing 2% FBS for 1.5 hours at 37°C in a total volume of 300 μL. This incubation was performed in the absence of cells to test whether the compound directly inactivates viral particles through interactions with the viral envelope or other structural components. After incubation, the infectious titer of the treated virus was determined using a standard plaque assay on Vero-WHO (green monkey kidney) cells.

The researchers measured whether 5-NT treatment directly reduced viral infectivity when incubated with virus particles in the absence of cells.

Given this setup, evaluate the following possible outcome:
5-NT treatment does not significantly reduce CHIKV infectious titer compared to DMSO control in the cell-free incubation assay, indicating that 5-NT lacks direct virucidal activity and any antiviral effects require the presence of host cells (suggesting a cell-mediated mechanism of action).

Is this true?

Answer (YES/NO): YES